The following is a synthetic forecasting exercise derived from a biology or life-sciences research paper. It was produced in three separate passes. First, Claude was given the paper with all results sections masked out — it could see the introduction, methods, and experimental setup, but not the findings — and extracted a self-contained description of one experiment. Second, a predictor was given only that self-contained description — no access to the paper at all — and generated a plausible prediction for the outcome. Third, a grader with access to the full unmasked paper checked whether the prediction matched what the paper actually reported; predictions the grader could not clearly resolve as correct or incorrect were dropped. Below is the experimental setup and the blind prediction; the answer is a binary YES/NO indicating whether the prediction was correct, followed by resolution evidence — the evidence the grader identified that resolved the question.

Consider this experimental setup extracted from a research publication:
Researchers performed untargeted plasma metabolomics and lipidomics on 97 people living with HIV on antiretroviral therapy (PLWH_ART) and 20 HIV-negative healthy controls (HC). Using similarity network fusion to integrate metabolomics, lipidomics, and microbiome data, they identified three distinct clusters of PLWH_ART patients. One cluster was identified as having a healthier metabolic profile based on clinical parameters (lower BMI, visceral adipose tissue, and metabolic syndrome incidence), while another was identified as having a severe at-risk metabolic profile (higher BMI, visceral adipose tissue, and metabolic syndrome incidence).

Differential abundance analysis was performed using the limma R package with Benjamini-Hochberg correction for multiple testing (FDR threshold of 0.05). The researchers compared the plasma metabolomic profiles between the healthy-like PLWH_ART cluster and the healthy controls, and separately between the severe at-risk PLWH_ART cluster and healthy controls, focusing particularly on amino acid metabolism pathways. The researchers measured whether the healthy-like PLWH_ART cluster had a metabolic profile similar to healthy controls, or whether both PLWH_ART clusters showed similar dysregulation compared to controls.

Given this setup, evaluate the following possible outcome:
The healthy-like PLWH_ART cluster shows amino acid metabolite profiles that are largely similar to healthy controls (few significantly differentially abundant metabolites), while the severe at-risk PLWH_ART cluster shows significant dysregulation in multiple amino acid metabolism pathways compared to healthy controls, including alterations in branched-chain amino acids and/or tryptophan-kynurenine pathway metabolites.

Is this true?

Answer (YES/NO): NO